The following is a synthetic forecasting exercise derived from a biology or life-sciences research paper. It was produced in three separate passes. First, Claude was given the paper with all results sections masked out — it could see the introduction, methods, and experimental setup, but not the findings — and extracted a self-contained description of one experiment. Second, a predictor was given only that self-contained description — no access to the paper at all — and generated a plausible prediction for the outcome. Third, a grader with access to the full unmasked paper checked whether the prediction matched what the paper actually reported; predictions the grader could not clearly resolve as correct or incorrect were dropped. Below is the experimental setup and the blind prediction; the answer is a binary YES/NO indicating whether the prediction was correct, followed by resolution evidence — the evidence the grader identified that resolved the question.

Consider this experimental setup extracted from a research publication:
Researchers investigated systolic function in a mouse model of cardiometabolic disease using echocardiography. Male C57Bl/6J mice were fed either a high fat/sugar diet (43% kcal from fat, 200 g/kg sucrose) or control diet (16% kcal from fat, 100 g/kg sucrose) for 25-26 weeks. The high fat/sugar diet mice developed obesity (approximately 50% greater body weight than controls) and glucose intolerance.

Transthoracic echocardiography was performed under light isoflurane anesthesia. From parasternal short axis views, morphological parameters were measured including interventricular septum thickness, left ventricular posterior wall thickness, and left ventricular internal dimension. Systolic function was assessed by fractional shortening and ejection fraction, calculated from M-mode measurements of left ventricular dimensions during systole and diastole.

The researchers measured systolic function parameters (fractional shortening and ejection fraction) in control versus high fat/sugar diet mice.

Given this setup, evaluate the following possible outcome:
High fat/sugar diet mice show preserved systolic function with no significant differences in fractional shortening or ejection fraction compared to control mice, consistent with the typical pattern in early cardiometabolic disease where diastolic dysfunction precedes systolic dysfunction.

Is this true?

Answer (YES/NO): YES